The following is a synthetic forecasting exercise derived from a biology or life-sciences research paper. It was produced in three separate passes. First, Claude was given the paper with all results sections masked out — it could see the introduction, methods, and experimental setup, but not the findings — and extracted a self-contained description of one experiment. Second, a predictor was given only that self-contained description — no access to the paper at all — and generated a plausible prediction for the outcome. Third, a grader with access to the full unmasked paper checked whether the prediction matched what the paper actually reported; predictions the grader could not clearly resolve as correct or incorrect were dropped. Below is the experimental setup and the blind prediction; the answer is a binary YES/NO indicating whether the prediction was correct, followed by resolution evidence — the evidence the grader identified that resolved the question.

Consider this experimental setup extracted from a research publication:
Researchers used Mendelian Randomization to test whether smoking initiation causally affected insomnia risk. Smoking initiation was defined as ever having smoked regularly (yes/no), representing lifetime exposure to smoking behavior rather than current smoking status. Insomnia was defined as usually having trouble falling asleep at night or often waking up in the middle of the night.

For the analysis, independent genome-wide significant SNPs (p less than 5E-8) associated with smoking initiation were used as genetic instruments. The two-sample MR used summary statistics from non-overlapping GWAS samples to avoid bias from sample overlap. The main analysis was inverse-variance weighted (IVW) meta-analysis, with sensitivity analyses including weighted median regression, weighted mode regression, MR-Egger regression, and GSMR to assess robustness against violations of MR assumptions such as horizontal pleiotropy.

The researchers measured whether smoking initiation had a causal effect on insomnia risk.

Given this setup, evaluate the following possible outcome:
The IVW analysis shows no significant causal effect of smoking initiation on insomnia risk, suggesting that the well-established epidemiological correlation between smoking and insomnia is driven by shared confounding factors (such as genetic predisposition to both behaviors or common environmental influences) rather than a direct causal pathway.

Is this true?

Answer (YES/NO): NO